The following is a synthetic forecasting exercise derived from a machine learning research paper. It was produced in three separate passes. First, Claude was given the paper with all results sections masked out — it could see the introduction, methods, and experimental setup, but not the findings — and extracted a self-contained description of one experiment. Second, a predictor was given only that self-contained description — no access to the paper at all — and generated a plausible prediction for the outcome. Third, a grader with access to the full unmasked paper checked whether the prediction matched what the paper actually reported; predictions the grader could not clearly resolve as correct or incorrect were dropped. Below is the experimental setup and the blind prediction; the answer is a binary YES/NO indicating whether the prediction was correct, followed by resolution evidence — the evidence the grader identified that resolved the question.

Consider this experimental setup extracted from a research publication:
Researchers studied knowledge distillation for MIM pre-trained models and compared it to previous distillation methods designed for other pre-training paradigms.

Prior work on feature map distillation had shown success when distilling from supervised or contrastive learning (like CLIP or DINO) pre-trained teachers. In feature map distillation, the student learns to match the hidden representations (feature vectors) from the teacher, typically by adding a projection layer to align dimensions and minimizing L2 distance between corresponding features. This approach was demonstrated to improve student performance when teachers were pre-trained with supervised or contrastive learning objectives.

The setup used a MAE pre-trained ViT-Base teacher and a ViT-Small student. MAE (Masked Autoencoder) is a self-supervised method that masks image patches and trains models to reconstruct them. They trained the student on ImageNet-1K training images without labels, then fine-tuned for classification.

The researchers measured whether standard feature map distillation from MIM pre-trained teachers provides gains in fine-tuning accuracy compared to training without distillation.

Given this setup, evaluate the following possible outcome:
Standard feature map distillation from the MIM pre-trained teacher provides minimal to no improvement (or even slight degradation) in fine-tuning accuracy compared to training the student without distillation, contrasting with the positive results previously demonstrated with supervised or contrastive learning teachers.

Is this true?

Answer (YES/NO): YES